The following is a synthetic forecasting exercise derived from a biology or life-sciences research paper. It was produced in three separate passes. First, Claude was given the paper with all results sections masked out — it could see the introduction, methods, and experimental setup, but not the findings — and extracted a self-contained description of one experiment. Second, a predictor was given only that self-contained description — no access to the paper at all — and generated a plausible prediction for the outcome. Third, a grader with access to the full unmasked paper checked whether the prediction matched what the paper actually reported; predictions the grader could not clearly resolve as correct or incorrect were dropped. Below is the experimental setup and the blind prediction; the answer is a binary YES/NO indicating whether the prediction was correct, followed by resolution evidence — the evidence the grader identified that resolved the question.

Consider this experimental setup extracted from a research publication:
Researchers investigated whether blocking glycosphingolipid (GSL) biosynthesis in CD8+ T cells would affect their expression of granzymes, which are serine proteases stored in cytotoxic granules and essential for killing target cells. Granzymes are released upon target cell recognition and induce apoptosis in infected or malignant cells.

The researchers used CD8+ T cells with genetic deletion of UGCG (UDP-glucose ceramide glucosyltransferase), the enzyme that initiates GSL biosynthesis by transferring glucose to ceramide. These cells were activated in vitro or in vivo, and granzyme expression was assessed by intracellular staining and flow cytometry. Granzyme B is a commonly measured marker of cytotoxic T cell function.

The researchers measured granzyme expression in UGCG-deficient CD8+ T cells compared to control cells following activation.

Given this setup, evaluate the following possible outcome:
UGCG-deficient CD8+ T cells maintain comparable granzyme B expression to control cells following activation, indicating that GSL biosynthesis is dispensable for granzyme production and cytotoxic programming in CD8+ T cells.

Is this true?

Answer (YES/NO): NO